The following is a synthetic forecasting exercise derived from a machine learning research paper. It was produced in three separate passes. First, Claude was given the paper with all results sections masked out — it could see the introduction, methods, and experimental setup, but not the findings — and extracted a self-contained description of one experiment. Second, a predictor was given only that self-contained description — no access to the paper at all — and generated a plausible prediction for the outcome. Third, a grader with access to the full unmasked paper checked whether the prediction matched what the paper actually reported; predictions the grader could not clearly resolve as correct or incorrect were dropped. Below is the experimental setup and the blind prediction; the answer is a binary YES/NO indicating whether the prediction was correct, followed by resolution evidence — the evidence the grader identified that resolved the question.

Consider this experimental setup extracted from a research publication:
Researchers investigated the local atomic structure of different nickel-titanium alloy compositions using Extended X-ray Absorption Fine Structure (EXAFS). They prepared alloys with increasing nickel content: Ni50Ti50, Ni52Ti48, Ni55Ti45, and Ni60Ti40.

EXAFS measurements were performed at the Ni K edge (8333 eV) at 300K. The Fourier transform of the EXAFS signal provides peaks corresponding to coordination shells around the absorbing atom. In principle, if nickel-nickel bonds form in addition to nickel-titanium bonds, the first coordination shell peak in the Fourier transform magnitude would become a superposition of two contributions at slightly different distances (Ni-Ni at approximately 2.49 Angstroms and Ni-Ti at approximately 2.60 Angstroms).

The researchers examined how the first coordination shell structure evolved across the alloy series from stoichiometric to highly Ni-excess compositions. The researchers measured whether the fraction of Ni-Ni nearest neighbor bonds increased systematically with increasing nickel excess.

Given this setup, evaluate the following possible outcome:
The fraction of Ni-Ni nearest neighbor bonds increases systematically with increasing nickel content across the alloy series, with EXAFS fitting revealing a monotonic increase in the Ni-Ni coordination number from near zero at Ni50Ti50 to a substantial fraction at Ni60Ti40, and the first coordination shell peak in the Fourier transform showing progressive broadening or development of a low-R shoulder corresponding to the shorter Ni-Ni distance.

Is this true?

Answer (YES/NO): NO